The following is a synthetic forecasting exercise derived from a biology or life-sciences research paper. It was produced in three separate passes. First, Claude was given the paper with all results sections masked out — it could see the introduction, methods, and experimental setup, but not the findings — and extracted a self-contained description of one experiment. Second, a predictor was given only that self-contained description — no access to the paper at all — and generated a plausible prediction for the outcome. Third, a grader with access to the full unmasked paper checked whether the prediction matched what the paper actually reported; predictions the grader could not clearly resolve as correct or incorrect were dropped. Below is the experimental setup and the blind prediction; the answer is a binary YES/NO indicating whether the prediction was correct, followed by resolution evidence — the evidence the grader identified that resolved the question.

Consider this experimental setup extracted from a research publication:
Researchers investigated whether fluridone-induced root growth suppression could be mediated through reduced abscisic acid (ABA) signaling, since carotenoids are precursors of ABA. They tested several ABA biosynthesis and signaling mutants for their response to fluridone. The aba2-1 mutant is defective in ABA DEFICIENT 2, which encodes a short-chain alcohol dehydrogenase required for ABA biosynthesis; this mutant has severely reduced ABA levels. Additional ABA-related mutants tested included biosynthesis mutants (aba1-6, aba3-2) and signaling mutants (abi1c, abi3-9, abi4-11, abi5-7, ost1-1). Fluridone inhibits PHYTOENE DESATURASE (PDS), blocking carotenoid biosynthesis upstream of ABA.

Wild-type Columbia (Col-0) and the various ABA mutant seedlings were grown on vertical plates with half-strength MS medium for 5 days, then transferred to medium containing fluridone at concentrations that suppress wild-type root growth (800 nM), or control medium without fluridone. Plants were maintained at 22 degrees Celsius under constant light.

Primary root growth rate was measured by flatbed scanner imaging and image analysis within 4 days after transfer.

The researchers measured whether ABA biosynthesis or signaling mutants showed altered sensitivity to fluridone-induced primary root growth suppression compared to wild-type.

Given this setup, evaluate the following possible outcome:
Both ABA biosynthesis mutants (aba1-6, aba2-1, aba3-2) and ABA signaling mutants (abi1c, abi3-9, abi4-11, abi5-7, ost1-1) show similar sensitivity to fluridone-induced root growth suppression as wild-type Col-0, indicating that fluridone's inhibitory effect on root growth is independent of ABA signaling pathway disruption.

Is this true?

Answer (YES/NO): YES